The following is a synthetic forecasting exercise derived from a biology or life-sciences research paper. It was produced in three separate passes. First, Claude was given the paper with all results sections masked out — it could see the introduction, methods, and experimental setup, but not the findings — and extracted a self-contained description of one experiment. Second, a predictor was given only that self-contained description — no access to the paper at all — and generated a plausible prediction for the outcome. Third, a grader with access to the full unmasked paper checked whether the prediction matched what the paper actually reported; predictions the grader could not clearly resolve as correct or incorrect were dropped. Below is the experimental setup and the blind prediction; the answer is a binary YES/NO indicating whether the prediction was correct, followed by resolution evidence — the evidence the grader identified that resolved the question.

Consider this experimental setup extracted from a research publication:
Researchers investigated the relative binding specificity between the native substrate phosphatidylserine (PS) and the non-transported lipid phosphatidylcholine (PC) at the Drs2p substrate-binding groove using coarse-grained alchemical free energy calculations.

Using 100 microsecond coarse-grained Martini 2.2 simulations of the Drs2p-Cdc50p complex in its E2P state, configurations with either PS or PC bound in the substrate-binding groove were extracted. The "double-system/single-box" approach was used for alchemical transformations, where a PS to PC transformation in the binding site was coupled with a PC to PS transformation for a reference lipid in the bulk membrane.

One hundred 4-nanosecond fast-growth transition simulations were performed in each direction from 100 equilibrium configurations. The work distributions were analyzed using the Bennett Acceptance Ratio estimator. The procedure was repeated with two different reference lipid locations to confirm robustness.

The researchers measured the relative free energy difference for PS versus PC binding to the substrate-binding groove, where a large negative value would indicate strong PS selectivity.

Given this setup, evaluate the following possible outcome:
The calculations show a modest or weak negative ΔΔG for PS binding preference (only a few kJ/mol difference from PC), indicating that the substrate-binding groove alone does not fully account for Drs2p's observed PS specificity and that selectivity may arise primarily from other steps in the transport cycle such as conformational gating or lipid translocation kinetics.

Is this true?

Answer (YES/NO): NO